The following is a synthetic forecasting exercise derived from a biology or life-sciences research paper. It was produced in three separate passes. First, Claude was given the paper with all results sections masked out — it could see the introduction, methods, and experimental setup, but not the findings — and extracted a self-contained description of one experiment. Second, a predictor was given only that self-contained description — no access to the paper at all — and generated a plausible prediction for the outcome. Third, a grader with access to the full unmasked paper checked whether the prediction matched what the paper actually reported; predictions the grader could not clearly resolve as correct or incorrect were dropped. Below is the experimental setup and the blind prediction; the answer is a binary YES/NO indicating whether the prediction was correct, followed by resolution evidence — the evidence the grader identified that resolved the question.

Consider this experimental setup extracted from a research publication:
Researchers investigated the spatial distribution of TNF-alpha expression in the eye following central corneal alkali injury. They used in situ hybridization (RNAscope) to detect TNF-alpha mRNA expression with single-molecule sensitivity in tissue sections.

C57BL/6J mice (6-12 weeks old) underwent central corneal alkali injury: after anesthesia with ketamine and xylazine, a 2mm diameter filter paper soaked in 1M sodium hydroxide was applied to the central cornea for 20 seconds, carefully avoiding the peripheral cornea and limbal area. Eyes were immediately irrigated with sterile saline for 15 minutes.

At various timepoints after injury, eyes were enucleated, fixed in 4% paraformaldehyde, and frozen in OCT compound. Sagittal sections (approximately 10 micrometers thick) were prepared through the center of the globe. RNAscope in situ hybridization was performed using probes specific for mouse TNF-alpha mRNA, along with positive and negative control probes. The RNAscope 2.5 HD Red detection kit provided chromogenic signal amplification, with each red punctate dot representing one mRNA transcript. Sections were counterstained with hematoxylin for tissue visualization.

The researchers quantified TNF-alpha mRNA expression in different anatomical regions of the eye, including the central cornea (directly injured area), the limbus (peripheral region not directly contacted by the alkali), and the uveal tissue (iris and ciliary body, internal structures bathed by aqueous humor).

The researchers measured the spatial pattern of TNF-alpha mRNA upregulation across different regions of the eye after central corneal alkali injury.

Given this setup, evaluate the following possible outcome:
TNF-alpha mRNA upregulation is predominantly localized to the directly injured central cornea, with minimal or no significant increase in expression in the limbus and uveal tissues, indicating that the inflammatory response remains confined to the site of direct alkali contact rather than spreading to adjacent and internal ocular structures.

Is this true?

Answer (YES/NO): NO